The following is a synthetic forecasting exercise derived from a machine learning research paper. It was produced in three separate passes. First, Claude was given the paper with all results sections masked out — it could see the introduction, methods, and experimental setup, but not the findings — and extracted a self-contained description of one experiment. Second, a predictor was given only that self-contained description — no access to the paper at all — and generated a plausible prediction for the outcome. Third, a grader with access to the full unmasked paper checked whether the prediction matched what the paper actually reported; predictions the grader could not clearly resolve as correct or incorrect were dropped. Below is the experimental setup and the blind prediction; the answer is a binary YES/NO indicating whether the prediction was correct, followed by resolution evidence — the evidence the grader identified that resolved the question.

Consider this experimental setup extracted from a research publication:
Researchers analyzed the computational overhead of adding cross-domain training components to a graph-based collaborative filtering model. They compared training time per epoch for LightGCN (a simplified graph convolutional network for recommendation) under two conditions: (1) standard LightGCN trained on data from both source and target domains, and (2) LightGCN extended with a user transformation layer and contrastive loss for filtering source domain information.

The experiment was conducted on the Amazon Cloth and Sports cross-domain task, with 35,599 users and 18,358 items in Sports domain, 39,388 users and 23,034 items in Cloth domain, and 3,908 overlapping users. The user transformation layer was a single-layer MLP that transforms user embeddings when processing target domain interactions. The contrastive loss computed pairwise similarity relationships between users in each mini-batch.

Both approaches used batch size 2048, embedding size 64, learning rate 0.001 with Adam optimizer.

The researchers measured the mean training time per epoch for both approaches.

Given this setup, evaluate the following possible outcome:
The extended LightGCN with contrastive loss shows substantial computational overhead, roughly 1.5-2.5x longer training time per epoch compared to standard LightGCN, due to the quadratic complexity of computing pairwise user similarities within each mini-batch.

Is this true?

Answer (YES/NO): NO